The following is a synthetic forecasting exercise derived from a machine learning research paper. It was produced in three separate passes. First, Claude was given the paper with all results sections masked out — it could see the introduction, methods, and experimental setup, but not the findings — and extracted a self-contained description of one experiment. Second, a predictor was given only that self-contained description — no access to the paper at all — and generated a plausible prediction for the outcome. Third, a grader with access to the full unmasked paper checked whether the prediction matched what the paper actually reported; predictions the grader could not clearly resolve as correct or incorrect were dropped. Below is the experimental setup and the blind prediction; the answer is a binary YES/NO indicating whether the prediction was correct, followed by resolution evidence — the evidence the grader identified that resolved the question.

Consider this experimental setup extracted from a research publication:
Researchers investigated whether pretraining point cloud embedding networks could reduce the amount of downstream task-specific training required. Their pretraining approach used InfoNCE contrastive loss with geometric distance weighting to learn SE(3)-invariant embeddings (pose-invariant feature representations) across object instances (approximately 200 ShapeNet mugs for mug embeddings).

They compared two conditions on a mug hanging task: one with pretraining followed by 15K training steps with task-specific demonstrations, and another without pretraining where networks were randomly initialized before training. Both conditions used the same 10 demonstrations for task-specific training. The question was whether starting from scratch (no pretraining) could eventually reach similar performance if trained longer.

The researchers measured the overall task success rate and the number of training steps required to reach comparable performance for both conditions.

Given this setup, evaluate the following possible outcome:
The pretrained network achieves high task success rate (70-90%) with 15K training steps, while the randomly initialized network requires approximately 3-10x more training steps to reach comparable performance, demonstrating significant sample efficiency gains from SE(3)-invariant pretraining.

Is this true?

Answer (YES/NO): NO